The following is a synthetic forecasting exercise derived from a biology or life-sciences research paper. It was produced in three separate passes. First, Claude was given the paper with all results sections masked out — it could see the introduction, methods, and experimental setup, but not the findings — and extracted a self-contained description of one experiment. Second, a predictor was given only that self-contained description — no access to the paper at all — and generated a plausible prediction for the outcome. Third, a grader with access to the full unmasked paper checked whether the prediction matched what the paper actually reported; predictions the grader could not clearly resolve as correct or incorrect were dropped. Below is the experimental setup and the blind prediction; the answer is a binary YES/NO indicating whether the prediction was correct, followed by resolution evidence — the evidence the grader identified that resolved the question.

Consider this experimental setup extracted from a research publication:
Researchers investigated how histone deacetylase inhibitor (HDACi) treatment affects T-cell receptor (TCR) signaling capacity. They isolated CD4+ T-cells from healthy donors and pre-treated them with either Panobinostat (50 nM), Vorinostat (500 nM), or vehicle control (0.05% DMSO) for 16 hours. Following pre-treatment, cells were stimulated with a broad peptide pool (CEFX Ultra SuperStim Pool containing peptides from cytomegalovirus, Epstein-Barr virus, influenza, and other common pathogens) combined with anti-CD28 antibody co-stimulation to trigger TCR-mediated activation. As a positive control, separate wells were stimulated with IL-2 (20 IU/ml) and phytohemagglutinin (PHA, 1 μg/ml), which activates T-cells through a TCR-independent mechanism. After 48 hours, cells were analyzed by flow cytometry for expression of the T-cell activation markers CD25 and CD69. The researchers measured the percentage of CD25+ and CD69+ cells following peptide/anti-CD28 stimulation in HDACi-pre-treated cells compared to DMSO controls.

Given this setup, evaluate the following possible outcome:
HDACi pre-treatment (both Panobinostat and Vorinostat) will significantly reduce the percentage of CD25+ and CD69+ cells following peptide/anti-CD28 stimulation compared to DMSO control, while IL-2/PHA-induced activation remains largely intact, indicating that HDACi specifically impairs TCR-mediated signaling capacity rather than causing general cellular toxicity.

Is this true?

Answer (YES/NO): NO